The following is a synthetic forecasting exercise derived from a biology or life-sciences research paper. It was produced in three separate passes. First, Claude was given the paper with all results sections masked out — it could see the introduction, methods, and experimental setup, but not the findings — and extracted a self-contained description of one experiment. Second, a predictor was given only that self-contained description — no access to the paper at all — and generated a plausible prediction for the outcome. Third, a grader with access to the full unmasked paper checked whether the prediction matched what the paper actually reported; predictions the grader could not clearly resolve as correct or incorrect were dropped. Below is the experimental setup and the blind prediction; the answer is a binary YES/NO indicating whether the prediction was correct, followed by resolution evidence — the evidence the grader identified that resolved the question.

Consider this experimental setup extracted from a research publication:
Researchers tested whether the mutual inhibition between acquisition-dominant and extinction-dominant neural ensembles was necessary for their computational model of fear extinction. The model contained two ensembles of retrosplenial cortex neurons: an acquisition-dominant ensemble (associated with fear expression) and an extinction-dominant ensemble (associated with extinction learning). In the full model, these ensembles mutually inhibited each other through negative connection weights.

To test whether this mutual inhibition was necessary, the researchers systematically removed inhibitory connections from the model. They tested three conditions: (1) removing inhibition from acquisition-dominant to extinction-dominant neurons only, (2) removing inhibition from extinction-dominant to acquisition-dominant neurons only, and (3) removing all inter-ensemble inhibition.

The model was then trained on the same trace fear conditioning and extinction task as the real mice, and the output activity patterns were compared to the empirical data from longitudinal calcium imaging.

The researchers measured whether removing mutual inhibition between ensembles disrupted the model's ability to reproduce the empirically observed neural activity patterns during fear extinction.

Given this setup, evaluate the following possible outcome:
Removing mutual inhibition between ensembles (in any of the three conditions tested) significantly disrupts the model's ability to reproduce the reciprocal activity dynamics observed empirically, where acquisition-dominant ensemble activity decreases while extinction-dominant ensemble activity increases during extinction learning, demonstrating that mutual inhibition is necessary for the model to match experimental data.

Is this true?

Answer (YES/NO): YES